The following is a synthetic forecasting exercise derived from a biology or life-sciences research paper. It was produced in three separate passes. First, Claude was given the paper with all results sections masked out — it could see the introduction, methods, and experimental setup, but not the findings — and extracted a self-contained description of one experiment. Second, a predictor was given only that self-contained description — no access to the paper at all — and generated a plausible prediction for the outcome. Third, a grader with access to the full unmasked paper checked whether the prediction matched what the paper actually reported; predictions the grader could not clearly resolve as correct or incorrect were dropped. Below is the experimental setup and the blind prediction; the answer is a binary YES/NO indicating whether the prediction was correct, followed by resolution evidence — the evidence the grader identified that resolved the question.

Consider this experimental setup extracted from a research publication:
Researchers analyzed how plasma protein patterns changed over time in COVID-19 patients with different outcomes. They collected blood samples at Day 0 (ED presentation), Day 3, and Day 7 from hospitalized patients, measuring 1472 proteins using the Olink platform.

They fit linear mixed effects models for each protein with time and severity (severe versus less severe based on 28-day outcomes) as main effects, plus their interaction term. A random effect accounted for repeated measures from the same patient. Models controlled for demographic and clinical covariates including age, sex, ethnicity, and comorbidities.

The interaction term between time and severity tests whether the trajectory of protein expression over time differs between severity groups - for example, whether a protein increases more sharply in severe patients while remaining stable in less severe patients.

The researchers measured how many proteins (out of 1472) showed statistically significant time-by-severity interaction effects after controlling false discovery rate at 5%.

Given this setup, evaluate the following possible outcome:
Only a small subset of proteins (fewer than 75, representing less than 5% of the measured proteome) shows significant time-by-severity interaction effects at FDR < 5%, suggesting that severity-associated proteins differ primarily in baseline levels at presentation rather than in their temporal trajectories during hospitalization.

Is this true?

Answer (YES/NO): NO